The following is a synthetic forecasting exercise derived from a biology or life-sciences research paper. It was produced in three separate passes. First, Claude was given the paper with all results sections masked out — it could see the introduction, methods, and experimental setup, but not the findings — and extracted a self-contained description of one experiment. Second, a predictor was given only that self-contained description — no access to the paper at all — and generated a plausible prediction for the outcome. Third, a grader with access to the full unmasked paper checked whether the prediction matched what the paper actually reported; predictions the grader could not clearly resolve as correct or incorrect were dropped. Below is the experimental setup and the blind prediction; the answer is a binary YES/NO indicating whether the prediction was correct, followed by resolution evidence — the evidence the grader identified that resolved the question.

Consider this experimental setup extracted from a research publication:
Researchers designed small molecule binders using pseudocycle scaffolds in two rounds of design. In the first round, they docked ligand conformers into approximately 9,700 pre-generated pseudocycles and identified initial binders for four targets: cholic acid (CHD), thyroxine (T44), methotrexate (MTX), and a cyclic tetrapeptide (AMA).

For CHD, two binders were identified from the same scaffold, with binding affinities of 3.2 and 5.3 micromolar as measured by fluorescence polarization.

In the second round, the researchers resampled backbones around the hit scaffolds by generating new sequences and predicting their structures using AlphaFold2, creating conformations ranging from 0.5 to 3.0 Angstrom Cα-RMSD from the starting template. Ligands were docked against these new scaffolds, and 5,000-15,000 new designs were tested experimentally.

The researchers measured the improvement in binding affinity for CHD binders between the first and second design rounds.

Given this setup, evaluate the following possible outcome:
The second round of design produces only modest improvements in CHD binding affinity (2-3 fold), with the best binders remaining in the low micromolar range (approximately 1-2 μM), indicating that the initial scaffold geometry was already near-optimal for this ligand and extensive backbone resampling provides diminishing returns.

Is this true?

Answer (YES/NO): NO